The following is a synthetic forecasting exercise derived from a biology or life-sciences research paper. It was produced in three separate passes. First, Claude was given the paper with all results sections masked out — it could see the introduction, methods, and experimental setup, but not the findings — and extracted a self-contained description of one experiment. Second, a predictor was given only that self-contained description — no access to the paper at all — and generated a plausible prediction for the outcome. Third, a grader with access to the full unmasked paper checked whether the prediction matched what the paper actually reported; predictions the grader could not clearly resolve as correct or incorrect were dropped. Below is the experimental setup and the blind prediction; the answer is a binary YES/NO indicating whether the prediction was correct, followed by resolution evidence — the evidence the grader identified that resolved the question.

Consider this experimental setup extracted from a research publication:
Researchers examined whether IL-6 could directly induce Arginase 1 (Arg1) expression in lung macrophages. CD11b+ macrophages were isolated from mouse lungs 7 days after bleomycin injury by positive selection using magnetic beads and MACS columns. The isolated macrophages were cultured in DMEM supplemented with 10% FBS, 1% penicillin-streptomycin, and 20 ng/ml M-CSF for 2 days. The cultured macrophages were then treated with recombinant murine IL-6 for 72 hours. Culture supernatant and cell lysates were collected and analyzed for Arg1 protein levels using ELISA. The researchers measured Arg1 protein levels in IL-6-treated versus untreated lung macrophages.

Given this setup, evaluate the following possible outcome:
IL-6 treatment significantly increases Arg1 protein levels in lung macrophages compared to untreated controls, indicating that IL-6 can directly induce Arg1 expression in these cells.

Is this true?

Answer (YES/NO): YES